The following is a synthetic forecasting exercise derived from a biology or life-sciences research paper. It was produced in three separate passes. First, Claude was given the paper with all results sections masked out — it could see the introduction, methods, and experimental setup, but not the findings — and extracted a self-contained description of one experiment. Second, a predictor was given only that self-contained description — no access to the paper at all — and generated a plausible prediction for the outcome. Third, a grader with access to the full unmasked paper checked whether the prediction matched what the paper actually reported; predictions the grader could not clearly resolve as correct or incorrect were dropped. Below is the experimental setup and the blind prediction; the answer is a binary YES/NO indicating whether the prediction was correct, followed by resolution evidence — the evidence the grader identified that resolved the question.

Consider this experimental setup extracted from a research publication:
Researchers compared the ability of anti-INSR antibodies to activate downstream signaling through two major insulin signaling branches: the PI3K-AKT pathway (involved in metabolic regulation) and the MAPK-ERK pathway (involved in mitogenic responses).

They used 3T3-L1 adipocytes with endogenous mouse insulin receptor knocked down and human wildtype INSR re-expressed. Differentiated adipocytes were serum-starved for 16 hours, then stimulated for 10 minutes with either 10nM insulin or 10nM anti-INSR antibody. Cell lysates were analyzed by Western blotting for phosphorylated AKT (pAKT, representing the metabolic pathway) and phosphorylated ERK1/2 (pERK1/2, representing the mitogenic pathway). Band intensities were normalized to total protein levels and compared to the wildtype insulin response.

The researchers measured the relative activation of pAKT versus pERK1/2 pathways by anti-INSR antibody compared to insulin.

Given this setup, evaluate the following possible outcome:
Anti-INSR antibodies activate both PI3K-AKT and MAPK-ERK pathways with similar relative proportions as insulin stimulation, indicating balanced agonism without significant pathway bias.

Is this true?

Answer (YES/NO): NO